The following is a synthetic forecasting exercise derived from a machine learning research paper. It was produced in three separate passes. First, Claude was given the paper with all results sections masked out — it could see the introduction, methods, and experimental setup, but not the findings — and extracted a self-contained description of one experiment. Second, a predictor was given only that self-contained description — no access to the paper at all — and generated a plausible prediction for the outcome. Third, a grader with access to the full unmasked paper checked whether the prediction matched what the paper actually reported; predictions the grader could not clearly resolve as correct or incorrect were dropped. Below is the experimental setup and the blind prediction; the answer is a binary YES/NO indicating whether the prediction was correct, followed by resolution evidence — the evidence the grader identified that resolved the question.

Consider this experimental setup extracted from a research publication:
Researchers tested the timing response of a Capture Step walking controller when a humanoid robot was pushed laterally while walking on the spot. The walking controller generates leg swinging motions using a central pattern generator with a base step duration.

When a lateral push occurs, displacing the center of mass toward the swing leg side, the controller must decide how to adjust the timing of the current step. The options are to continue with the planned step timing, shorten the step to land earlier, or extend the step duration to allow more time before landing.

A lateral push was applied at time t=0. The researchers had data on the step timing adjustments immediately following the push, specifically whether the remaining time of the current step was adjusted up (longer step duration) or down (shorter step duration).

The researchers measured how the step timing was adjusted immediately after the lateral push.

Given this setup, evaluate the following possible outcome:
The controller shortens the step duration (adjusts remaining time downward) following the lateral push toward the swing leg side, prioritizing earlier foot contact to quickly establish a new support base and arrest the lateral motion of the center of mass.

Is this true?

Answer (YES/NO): NO